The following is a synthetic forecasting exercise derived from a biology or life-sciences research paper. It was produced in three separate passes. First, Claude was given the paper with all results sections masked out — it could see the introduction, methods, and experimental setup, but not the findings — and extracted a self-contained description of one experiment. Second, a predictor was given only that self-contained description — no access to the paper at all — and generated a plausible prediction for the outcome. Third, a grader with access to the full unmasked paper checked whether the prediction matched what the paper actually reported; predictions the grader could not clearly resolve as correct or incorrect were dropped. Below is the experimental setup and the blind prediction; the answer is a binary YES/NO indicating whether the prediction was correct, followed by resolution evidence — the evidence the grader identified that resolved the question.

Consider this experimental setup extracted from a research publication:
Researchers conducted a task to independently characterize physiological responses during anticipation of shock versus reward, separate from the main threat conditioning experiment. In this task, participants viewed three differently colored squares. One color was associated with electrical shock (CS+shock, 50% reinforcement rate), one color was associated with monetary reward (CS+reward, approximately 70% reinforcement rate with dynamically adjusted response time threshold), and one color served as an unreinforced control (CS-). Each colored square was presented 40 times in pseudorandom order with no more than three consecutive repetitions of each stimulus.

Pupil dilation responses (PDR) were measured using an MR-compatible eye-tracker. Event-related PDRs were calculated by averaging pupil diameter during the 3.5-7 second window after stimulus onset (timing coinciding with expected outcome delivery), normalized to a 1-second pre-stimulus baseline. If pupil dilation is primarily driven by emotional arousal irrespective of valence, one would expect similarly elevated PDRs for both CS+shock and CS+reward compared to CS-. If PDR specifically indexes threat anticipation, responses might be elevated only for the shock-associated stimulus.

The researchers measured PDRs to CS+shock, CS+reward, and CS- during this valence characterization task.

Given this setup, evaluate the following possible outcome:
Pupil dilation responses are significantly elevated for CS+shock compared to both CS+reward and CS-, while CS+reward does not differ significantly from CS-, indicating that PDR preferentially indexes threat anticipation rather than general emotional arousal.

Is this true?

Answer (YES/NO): NO